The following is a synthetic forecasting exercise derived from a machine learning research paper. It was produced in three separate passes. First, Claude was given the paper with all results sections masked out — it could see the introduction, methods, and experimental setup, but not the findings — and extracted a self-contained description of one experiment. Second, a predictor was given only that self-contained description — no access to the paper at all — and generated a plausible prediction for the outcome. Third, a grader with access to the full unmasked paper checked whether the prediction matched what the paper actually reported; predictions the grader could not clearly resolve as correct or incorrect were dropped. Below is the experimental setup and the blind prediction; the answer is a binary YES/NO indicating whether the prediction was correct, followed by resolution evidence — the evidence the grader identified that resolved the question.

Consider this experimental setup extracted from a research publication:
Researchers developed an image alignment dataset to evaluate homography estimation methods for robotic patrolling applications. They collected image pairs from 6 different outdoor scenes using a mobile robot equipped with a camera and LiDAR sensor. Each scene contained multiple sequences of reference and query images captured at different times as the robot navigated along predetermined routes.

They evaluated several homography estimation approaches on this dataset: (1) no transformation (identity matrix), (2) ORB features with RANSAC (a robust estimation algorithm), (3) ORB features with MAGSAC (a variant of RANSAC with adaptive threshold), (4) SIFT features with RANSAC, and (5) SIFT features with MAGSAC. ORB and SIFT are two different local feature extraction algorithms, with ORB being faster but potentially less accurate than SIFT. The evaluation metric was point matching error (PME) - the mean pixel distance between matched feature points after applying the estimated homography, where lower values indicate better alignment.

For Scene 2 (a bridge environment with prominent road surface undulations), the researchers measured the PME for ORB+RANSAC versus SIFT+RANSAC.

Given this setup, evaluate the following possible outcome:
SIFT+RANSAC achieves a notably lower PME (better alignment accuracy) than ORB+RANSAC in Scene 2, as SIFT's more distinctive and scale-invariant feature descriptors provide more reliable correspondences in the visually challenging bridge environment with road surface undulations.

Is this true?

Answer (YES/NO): YES